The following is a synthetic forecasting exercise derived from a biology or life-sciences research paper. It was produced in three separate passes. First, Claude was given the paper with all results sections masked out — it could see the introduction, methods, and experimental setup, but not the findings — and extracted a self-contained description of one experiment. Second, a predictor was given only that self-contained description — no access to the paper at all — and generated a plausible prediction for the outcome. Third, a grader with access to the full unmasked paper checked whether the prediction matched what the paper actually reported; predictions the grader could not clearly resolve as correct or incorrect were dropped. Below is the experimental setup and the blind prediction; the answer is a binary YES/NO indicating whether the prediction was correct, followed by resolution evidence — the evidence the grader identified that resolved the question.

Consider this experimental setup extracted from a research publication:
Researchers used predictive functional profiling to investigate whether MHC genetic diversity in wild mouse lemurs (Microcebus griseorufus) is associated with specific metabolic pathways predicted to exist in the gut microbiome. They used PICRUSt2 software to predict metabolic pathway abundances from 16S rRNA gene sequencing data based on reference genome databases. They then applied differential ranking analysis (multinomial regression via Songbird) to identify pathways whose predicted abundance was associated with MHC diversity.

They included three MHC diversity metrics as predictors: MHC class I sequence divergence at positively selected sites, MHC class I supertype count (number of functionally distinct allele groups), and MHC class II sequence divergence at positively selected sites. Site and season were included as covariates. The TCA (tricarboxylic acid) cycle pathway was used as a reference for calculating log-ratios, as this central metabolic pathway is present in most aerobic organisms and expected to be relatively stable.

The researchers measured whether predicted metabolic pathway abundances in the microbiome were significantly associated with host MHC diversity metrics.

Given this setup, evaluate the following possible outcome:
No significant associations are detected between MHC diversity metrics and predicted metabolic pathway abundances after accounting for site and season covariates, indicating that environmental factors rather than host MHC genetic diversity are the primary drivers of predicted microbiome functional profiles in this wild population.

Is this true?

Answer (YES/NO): NO